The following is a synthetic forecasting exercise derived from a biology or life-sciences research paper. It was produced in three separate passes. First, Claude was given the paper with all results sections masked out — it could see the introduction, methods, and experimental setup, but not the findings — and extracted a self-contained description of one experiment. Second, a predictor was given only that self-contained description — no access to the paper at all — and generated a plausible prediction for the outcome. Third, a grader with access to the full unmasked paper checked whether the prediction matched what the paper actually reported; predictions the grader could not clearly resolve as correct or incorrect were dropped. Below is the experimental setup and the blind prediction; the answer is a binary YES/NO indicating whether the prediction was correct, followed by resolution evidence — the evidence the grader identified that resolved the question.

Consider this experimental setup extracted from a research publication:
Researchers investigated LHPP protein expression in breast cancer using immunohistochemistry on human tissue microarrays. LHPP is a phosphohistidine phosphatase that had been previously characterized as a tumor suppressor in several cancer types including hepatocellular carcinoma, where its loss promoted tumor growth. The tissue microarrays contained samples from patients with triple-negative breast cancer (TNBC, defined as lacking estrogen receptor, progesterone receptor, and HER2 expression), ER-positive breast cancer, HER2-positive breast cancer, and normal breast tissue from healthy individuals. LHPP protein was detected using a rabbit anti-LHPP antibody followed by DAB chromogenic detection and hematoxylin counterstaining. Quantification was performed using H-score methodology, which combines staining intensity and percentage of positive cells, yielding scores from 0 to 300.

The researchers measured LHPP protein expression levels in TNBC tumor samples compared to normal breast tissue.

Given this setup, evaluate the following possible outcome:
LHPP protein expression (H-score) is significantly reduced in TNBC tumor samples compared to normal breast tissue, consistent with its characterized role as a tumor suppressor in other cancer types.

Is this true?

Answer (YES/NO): NO